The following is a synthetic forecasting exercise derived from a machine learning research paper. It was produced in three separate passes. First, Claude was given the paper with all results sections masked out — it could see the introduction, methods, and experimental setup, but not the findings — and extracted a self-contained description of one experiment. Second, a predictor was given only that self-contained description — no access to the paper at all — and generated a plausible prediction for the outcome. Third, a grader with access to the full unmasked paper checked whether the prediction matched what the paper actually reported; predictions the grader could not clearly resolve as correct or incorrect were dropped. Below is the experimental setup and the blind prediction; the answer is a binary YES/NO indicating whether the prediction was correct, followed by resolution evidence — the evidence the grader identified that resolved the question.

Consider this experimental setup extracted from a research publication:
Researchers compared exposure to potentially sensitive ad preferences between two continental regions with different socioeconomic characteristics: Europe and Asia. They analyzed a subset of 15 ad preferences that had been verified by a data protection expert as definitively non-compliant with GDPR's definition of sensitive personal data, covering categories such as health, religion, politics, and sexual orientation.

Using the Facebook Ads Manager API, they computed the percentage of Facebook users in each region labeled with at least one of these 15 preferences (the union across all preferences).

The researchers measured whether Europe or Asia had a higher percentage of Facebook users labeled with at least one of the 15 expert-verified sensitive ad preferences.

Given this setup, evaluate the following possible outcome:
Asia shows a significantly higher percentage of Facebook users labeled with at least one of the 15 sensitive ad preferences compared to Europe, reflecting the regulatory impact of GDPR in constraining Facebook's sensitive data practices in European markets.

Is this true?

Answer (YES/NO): NO